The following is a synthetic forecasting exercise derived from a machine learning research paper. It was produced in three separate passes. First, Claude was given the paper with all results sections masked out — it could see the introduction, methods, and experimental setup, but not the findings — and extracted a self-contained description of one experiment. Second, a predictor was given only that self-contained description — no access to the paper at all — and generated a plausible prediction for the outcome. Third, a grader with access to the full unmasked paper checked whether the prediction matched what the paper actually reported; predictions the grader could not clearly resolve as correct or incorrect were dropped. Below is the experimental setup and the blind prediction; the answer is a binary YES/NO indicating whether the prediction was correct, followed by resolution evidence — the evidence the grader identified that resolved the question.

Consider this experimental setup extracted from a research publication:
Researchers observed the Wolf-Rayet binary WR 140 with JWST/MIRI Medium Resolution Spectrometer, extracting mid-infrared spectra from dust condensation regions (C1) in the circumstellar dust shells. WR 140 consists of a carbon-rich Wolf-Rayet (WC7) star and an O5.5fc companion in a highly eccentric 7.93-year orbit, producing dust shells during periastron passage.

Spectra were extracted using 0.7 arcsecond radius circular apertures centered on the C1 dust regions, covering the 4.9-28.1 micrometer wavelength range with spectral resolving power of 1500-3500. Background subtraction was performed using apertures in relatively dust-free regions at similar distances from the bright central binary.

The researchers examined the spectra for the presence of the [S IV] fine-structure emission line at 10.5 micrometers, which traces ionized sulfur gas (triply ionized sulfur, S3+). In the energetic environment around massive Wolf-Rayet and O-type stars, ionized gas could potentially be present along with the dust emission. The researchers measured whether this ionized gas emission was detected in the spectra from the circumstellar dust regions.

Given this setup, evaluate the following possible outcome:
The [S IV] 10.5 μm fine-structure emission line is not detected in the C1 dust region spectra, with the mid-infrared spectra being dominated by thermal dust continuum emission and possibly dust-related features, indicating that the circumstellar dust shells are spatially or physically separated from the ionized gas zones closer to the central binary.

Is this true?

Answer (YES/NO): NO